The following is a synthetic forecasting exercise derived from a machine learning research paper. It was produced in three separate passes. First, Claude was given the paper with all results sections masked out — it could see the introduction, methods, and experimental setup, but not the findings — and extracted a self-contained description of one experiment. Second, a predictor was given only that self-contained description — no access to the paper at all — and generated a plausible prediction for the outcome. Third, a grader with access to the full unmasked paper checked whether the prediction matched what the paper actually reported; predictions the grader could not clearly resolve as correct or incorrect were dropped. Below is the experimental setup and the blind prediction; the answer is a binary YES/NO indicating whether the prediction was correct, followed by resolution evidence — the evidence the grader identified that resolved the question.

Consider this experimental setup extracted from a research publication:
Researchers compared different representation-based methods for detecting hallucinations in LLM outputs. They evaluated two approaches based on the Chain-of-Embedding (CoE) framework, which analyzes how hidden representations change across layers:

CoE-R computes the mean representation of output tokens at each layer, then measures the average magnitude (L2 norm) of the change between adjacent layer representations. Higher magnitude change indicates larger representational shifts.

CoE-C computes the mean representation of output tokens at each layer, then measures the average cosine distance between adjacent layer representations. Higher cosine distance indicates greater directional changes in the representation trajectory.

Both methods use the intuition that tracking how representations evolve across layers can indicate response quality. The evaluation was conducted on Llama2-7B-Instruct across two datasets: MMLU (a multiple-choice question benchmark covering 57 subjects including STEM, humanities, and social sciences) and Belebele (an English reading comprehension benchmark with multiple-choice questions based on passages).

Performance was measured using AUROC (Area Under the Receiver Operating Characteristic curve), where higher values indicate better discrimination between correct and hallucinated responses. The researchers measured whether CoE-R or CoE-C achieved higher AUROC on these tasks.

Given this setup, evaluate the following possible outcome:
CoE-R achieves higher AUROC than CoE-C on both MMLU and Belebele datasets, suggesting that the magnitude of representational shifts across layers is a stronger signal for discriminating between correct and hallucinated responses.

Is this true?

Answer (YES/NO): YES